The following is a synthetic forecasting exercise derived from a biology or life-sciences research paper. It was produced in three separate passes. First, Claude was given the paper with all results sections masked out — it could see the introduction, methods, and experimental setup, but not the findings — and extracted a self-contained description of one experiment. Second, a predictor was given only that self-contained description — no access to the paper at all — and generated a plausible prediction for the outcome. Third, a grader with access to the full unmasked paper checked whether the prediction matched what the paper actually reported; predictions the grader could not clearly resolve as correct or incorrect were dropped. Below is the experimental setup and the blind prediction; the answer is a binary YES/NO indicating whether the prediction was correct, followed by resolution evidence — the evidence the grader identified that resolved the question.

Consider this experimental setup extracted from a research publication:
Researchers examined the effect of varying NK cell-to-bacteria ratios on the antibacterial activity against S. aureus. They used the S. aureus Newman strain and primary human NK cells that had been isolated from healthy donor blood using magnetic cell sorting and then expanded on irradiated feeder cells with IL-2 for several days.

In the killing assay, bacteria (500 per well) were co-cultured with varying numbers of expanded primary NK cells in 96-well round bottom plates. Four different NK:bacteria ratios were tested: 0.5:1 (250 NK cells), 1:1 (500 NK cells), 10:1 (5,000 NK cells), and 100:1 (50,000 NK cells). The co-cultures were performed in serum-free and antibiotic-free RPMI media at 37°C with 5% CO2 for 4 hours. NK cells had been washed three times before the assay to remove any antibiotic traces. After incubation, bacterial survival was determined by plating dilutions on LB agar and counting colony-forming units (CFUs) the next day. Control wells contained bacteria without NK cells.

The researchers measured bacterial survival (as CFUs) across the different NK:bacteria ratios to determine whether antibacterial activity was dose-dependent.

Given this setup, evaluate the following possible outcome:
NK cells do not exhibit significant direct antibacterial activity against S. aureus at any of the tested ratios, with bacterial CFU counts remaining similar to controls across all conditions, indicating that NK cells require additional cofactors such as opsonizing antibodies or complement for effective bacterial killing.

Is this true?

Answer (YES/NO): NO